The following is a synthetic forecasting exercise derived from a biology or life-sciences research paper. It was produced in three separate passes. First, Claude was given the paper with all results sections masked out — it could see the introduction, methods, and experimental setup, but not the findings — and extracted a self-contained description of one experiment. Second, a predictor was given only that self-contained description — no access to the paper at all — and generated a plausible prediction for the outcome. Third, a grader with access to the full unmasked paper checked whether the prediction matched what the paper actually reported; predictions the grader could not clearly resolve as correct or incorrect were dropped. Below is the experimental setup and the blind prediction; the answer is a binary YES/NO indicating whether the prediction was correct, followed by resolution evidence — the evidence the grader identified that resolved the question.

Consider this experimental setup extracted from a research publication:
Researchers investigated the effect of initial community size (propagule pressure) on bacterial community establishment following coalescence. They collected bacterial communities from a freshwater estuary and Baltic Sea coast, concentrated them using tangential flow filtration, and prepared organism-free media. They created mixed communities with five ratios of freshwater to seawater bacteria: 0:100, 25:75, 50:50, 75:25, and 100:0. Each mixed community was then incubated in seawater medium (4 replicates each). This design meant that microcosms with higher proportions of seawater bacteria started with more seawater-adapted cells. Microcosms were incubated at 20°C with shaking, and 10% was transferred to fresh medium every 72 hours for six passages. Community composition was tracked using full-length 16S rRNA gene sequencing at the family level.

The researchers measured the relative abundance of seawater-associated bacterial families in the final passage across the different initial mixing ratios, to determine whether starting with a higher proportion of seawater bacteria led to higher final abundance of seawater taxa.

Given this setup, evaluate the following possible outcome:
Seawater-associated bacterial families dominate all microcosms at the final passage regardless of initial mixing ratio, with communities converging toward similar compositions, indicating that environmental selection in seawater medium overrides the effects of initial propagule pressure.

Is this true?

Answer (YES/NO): NO